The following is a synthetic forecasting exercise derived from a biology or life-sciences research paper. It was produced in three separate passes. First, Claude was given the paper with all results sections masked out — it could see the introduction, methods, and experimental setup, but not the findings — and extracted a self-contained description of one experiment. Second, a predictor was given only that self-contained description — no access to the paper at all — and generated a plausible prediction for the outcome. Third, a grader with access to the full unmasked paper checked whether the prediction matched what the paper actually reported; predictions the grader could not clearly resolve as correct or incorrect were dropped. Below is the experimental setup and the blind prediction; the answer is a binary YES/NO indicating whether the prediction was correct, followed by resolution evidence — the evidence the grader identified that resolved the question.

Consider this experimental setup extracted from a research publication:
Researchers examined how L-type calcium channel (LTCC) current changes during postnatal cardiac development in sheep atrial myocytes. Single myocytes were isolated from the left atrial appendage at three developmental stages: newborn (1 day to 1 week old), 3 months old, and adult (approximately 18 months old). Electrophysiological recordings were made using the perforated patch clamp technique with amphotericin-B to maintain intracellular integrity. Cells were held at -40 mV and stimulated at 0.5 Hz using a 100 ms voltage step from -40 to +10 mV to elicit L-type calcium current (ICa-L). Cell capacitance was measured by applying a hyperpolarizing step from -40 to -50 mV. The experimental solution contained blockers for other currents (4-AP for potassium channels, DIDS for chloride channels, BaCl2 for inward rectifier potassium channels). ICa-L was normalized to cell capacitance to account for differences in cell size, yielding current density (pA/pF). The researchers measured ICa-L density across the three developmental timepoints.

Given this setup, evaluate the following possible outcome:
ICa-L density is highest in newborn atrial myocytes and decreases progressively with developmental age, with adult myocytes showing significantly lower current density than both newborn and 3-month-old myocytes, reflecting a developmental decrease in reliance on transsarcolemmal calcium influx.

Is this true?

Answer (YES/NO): NO